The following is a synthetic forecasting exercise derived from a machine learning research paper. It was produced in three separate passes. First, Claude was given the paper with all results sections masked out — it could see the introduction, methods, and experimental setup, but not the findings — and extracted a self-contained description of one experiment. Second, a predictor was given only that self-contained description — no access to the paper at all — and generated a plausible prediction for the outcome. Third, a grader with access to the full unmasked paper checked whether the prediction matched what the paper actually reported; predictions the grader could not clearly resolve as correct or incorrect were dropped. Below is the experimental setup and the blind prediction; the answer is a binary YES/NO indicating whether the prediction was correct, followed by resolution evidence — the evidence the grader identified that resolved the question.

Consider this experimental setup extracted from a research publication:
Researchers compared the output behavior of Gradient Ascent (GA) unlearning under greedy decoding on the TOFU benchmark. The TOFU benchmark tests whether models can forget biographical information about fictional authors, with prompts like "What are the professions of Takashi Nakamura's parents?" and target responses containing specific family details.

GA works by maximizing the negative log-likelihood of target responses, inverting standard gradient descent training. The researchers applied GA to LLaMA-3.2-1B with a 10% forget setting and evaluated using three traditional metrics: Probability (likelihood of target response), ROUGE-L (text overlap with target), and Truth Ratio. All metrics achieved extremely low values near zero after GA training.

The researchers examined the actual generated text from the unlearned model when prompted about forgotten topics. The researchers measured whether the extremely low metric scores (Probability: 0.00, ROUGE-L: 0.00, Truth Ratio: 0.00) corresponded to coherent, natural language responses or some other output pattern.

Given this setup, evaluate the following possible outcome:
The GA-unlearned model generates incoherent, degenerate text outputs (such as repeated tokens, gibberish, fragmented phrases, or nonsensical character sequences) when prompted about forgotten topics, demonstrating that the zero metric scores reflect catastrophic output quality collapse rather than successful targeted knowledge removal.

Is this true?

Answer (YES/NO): YES